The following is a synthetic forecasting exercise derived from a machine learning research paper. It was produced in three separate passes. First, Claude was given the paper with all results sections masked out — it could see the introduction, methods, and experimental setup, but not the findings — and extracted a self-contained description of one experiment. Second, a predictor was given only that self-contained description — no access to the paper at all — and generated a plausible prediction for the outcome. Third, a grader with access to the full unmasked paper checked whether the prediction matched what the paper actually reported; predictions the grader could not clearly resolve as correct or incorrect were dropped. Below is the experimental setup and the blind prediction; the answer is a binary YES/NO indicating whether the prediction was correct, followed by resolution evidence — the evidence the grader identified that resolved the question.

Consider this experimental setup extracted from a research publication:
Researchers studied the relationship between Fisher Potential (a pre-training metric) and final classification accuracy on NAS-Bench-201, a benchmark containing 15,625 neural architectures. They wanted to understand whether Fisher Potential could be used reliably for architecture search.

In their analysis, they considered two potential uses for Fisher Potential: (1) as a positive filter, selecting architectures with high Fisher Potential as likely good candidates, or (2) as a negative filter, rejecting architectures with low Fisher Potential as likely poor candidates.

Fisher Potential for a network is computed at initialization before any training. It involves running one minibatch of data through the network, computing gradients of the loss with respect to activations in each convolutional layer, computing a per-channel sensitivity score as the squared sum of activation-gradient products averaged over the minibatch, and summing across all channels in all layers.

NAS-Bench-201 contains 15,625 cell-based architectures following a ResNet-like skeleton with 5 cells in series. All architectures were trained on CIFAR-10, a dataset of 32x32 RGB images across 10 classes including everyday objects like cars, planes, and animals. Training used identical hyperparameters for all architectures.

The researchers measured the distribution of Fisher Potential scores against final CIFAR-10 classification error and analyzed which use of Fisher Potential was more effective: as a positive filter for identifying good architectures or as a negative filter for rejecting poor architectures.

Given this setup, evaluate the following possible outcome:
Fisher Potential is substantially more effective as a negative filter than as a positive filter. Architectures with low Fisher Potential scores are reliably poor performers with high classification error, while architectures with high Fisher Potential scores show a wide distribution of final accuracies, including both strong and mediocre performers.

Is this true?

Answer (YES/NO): YES